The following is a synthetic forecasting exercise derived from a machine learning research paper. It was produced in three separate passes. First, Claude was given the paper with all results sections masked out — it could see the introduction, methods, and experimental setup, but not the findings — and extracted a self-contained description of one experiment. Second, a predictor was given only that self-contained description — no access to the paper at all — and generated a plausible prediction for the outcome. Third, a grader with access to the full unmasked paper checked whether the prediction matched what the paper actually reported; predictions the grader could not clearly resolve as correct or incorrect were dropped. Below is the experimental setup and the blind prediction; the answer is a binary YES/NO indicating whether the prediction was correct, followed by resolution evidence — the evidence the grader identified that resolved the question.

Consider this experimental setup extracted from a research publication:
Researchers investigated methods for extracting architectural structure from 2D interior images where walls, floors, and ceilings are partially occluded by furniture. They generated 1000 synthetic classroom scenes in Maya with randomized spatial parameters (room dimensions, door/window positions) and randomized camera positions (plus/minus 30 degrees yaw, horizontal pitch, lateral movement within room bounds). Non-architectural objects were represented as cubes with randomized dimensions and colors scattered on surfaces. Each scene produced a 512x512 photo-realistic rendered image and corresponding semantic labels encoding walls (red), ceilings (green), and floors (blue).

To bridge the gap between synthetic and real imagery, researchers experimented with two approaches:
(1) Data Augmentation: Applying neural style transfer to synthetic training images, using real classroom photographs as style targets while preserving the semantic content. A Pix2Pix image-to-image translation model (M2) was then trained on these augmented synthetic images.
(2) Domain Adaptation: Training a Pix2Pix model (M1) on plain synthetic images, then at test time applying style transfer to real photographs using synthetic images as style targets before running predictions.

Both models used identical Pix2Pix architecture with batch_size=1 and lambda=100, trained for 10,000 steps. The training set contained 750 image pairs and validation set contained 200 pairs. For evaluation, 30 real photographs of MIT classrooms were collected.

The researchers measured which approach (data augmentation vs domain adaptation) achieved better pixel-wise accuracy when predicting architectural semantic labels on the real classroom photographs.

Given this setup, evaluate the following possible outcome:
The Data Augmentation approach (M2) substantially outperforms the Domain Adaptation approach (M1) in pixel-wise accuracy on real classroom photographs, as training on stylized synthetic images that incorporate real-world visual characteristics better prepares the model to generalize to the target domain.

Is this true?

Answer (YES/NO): NO